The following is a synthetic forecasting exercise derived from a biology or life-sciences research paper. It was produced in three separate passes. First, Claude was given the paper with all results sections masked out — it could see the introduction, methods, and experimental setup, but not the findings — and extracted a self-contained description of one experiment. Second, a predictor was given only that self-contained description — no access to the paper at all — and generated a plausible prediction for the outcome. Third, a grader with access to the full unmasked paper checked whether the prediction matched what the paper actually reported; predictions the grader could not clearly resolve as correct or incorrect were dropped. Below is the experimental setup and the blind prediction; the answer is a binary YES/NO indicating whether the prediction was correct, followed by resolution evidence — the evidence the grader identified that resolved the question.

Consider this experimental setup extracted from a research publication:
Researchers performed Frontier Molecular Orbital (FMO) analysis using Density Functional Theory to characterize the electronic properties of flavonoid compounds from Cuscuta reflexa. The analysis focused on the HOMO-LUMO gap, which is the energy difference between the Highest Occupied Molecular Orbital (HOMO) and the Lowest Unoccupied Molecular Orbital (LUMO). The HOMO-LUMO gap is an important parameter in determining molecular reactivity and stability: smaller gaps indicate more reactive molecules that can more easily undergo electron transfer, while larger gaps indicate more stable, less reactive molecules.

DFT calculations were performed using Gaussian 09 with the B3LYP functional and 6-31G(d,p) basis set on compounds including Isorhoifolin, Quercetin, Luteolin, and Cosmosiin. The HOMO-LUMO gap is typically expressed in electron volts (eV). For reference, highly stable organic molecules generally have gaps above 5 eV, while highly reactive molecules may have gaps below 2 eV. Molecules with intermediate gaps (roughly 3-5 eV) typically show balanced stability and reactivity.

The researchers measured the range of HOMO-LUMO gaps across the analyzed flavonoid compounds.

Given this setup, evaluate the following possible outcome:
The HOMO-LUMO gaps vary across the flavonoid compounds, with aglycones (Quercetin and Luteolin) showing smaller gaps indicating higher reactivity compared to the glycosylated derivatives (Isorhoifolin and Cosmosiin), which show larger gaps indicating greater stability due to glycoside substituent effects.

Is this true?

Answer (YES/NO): YES